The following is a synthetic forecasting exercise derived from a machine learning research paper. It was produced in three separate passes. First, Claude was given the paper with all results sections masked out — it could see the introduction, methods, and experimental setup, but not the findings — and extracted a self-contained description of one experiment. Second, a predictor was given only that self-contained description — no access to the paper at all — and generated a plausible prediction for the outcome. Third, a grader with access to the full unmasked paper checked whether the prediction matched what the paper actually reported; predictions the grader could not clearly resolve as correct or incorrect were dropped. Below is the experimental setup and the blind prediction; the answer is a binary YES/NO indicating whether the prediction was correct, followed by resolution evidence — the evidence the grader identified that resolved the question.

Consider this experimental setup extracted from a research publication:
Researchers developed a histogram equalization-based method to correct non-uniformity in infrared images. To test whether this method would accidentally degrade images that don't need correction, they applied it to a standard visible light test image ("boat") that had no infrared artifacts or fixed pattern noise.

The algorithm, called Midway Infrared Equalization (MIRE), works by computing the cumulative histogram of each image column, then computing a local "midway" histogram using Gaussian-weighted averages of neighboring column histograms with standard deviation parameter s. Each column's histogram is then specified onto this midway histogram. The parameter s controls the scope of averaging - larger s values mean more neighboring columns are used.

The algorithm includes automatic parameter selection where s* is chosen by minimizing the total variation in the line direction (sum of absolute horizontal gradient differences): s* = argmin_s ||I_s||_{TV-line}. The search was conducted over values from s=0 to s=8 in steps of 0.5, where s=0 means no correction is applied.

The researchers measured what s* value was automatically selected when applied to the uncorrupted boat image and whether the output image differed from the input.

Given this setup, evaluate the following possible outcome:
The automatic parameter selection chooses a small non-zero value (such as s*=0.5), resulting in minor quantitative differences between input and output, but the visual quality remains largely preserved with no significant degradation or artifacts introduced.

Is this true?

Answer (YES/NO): NO